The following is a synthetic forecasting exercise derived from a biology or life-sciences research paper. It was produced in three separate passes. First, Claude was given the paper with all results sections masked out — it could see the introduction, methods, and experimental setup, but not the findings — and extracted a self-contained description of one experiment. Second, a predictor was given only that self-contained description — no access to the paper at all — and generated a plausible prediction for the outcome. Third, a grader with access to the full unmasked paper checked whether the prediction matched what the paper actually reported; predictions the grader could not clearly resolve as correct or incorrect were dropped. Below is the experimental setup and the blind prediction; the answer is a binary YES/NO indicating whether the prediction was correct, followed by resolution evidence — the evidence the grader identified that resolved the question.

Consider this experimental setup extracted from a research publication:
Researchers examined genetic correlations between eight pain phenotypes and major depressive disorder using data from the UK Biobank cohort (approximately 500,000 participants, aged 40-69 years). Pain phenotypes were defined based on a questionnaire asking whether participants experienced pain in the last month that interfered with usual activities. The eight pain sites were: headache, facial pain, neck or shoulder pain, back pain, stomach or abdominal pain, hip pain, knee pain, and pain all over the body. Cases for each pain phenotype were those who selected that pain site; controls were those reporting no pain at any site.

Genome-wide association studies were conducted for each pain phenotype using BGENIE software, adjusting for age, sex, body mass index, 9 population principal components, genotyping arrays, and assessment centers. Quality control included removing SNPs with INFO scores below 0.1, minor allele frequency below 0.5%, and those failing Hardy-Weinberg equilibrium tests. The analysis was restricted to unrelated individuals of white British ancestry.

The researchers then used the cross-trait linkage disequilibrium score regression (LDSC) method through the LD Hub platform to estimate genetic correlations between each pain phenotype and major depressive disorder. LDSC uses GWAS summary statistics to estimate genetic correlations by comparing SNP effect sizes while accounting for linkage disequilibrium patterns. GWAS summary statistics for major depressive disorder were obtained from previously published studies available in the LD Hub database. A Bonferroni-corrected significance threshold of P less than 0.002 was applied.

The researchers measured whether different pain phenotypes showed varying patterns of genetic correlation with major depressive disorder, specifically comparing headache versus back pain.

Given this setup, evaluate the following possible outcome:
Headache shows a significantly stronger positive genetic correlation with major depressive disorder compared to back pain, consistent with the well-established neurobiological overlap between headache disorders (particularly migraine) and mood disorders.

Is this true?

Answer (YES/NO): NO